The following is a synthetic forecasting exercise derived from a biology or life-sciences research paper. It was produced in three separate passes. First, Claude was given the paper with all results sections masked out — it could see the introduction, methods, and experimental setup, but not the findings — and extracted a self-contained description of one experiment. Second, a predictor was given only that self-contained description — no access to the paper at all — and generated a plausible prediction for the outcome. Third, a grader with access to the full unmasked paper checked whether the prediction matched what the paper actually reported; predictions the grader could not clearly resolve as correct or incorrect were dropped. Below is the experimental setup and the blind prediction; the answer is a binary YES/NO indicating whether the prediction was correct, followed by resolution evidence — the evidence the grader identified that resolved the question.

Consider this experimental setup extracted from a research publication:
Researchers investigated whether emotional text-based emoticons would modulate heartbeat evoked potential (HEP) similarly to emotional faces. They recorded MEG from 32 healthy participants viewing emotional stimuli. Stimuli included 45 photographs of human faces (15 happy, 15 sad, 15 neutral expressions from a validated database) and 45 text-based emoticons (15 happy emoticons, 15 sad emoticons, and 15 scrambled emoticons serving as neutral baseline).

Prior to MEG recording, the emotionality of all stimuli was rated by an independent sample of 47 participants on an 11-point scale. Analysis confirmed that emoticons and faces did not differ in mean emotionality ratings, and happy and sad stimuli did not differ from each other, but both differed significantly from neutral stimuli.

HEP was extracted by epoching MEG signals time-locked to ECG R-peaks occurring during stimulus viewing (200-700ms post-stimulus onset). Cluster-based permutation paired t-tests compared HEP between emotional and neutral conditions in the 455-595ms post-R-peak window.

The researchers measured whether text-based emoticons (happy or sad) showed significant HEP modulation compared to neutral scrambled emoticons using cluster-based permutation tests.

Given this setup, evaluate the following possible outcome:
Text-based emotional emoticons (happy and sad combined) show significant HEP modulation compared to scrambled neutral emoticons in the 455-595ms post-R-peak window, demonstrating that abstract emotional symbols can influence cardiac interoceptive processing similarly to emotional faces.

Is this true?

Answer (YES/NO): NO